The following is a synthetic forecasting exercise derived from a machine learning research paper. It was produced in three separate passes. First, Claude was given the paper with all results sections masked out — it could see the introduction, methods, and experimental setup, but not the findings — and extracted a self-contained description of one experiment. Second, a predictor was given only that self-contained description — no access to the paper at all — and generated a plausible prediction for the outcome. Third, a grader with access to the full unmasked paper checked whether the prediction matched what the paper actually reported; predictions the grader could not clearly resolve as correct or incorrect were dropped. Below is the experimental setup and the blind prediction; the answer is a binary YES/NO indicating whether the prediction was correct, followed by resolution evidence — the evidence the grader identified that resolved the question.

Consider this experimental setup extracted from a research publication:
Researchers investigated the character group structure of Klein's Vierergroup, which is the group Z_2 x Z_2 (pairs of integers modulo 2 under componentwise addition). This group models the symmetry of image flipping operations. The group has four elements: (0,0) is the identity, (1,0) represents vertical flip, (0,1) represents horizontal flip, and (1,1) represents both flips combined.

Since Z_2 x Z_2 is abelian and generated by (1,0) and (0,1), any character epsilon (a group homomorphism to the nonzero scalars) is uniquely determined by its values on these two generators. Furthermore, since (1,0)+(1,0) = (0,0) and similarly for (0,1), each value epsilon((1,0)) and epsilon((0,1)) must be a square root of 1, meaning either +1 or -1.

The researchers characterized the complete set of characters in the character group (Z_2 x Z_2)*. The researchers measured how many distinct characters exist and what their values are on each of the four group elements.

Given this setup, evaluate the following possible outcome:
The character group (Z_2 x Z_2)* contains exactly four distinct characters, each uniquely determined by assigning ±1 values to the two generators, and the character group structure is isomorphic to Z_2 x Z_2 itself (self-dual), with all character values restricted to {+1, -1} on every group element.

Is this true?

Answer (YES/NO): YES